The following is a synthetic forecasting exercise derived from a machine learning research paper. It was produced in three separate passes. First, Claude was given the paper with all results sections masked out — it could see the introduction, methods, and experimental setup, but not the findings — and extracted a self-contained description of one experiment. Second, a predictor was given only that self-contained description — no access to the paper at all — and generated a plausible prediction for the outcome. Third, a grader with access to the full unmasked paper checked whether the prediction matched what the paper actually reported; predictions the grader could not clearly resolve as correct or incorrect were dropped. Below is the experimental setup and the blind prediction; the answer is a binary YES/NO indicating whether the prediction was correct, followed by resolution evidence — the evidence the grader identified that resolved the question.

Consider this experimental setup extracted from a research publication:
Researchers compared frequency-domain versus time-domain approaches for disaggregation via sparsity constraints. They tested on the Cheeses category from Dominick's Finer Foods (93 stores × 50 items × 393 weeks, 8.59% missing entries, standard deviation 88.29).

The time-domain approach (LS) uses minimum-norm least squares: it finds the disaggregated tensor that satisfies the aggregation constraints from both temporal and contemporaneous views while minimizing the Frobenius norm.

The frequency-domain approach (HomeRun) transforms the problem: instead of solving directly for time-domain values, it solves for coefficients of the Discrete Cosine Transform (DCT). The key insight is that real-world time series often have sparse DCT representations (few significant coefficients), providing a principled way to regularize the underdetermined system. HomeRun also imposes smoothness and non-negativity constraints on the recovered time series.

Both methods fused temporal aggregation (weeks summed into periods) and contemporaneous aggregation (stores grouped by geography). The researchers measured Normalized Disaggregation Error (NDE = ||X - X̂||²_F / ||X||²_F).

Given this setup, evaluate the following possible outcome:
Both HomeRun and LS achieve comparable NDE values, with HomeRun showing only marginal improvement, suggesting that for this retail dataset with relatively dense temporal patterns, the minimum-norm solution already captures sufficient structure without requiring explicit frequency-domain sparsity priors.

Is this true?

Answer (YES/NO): NO